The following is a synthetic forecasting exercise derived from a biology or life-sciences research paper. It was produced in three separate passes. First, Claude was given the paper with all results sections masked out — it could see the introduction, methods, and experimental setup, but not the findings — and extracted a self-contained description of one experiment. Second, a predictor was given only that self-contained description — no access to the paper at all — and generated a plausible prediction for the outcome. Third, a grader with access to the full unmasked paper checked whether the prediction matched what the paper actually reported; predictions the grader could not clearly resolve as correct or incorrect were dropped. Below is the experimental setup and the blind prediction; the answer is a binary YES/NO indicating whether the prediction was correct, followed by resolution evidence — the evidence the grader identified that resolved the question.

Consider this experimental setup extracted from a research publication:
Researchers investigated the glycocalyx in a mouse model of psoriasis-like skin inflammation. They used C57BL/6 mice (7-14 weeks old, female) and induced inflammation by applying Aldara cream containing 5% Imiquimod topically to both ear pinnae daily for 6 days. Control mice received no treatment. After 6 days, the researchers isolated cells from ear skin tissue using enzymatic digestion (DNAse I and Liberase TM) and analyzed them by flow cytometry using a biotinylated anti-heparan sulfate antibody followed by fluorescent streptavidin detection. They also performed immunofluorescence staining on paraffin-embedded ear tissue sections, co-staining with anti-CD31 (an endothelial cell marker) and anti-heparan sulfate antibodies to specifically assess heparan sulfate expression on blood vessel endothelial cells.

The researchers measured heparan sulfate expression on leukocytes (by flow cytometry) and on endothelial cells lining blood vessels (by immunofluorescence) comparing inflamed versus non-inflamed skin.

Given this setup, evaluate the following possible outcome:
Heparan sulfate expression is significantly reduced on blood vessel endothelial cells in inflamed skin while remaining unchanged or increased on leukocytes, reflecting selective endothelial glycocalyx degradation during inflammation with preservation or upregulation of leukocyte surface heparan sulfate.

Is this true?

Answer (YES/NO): NO